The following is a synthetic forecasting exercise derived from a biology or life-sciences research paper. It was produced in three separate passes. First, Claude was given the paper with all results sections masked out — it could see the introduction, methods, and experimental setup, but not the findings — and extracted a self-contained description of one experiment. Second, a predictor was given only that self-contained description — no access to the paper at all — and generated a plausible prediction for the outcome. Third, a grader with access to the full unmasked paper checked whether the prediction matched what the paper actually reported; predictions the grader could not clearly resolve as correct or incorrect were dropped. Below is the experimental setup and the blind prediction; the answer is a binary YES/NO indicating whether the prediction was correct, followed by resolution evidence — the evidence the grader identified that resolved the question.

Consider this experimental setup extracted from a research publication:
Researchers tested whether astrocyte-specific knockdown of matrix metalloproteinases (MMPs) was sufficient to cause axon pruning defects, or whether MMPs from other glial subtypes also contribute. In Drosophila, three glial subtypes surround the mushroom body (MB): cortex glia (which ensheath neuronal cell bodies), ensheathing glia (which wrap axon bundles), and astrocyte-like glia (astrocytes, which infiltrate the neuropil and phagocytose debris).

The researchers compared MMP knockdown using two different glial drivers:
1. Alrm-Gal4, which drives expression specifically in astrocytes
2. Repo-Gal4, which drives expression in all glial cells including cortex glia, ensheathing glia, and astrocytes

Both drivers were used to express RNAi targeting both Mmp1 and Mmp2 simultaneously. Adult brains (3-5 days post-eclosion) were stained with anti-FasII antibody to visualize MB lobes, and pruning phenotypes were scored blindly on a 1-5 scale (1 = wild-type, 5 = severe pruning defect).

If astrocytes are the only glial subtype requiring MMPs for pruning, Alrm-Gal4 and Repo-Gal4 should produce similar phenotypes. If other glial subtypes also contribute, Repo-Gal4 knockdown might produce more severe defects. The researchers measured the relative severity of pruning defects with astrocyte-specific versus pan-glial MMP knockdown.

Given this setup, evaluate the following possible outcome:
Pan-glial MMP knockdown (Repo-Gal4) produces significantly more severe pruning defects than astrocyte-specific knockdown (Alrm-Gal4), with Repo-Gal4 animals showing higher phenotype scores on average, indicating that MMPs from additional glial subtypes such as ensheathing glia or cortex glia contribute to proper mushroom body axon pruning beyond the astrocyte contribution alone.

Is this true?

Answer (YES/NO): NO